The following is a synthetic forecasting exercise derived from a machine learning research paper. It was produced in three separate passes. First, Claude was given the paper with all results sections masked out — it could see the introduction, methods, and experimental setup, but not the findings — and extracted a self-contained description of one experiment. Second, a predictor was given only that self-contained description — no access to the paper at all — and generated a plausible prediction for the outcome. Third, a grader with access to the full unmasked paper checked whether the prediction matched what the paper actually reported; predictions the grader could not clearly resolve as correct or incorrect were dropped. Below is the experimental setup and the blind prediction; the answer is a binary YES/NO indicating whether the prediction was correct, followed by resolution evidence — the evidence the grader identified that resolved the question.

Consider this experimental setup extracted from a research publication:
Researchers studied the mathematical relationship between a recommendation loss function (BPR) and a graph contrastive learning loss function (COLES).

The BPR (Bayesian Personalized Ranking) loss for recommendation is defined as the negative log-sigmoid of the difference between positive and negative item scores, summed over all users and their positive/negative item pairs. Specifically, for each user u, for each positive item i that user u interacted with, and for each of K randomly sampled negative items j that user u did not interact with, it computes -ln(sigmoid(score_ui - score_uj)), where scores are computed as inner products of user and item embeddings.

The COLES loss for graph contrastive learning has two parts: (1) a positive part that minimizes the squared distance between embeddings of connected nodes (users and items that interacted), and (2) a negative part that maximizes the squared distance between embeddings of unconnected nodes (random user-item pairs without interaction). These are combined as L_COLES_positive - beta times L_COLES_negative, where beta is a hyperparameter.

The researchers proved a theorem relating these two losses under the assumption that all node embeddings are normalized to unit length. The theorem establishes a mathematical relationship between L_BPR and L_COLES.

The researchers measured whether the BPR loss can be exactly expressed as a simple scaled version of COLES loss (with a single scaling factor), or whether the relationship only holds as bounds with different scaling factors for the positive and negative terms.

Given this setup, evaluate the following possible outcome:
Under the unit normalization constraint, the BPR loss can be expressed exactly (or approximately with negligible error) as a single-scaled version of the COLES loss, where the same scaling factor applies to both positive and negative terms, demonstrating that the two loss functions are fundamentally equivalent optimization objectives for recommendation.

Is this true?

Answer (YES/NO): NO